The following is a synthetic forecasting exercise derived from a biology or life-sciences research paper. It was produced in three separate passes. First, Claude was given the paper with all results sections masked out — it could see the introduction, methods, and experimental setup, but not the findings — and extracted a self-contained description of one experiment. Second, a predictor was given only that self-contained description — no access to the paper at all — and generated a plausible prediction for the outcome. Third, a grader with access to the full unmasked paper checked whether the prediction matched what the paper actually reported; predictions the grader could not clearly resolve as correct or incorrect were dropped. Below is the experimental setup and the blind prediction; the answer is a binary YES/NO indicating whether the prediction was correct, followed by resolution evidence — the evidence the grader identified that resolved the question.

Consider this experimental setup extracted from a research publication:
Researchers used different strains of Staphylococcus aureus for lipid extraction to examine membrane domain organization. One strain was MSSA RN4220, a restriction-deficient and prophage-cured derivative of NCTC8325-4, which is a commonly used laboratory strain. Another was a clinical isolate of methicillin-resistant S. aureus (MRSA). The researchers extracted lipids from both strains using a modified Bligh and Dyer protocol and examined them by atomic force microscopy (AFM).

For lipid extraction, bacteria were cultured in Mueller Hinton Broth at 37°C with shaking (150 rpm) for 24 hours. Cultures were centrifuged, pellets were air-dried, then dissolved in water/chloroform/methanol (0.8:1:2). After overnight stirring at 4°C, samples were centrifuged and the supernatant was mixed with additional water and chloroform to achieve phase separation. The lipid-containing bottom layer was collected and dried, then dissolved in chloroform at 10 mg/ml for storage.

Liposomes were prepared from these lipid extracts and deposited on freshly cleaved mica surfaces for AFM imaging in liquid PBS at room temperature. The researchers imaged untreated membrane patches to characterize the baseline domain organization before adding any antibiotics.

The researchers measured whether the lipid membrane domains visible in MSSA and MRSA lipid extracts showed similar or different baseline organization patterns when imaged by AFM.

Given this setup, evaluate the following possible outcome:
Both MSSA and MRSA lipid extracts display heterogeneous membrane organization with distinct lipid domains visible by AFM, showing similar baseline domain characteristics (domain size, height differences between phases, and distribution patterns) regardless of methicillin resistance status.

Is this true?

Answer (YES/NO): YES